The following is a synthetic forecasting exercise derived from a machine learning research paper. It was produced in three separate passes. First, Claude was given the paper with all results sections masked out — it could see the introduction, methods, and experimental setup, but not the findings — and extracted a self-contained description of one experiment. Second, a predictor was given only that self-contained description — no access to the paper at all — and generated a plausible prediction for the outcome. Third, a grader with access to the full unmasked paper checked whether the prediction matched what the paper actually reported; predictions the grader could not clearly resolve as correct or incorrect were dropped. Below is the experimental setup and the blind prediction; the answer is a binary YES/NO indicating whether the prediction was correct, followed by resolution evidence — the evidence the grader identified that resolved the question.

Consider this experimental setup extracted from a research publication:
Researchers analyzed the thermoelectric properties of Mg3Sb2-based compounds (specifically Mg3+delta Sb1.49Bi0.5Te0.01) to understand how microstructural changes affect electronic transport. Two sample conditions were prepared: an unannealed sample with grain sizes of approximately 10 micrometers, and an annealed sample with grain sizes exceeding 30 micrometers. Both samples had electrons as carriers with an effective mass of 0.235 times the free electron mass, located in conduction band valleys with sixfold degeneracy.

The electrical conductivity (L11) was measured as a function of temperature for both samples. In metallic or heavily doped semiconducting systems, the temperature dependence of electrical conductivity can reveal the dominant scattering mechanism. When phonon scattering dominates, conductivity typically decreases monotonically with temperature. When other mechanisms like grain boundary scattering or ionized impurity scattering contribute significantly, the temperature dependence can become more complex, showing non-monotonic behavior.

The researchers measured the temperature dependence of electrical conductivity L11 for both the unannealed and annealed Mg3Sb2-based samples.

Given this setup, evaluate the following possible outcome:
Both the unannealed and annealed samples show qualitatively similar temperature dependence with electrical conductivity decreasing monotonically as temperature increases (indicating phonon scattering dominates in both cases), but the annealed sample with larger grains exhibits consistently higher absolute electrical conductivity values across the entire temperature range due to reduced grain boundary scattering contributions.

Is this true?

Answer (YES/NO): NO